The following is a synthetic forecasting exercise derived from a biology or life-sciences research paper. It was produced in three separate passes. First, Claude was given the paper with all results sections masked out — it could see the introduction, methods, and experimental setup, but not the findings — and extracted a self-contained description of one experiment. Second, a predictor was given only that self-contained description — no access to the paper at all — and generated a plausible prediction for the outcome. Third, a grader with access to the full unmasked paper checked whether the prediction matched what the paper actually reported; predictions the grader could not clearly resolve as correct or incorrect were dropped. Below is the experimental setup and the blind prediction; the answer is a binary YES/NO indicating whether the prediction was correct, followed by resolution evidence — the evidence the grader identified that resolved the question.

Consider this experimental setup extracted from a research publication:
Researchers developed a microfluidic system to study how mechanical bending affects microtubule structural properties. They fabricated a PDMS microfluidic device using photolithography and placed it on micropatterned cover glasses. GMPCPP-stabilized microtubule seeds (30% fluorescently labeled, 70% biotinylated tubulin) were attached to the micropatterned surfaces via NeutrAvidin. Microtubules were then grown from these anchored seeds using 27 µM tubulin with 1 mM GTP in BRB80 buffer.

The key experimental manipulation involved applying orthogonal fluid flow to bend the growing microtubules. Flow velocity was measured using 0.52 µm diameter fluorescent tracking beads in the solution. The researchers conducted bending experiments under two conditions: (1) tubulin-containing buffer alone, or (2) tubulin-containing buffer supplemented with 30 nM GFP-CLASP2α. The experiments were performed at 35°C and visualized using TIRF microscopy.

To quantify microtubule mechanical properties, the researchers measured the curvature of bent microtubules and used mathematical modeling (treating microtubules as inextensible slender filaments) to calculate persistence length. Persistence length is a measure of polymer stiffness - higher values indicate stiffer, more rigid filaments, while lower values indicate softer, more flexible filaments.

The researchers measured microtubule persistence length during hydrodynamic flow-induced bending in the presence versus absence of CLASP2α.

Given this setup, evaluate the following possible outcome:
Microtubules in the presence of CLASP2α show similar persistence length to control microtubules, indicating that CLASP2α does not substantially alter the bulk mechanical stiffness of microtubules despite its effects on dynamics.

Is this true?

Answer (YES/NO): NO